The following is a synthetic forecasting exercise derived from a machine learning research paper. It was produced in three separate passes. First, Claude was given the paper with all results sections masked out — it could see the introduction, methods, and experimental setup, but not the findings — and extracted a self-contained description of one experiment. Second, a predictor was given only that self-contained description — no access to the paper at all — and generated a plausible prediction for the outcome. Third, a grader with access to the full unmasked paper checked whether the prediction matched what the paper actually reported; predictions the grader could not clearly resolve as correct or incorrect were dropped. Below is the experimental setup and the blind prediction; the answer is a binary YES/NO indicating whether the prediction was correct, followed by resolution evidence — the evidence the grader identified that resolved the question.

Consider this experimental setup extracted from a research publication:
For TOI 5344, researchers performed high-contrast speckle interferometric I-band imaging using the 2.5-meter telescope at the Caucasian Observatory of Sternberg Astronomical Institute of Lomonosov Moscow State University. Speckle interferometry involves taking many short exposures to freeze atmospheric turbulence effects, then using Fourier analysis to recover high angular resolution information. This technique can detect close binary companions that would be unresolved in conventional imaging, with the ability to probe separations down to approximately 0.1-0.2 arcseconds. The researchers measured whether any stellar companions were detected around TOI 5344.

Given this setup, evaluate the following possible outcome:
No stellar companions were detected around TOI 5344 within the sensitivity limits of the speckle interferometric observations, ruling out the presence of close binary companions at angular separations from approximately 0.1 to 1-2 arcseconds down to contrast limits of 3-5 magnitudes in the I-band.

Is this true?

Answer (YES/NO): NO